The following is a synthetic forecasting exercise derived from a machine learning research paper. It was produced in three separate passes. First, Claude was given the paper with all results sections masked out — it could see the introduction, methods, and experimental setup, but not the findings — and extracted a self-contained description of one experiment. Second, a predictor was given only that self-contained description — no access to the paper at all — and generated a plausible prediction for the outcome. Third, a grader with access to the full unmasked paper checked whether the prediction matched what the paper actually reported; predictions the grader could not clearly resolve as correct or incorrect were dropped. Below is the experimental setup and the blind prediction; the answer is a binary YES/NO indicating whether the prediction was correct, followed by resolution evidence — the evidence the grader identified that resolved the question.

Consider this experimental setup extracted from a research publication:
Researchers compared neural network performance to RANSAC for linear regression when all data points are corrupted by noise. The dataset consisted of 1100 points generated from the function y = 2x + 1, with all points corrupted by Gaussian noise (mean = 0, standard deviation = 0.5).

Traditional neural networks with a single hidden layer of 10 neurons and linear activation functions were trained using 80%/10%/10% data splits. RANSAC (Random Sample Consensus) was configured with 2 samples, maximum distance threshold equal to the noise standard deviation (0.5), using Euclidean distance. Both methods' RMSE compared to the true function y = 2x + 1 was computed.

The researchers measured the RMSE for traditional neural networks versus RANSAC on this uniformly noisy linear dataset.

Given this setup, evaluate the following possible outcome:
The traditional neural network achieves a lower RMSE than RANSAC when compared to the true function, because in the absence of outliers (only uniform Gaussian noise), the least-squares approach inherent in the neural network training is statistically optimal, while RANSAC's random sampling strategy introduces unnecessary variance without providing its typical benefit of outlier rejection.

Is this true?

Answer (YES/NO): YES